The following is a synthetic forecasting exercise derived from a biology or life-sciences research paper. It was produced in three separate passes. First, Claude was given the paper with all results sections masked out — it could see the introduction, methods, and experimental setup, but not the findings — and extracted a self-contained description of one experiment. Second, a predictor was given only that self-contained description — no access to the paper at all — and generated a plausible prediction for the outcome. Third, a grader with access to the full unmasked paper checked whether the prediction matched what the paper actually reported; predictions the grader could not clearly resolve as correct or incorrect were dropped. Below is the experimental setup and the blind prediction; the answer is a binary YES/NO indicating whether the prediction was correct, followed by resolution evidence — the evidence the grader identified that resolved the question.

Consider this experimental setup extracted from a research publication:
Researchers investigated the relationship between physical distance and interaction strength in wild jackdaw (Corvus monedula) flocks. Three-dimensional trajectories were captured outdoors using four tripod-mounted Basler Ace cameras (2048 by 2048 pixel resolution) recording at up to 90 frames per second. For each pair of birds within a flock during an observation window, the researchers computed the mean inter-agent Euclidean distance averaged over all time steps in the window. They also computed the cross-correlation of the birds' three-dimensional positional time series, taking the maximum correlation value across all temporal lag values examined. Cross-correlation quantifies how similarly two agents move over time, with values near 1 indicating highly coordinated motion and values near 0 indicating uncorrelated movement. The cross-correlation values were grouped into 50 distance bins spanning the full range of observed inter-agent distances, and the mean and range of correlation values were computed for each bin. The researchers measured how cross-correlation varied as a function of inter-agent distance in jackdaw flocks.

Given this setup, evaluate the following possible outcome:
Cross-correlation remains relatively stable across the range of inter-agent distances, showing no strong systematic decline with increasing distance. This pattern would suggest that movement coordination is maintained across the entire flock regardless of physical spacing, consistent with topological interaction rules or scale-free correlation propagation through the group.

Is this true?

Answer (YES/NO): NO